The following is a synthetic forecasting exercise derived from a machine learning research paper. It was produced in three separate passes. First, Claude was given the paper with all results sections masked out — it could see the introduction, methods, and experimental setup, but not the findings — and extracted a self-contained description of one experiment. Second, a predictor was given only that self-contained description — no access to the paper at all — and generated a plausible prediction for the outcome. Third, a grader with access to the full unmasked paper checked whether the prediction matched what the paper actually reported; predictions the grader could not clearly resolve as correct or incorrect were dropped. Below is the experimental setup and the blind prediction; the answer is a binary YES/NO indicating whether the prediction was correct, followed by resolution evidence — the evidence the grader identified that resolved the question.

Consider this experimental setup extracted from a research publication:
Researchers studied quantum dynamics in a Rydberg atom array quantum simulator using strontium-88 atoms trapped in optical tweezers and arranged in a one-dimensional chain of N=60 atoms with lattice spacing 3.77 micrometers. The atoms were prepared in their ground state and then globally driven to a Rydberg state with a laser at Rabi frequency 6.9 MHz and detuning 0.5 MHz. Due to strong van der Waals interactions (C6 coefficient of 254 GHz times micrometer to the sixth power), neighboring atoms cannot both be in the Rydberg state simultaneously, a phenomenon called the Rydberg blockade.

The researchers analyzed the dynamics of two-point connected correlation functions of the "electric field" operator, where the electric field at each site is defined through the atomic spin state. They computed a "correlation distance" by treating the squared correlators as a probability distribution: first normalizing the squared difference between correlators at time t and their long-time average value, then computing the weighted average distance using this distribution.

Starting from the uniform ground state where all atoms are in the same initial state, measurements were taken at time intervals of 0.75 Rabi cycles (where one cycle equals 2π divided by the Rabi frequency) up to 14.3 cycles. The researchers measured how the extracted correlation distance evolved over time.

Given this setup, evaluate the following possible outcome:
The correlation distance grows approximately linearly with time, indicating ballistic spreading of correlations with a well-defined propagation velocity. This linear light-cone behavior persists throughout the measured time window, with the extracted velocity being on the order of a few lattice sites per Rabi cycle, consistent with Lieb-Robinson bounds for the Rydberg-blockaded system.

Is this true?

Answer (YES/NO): YES